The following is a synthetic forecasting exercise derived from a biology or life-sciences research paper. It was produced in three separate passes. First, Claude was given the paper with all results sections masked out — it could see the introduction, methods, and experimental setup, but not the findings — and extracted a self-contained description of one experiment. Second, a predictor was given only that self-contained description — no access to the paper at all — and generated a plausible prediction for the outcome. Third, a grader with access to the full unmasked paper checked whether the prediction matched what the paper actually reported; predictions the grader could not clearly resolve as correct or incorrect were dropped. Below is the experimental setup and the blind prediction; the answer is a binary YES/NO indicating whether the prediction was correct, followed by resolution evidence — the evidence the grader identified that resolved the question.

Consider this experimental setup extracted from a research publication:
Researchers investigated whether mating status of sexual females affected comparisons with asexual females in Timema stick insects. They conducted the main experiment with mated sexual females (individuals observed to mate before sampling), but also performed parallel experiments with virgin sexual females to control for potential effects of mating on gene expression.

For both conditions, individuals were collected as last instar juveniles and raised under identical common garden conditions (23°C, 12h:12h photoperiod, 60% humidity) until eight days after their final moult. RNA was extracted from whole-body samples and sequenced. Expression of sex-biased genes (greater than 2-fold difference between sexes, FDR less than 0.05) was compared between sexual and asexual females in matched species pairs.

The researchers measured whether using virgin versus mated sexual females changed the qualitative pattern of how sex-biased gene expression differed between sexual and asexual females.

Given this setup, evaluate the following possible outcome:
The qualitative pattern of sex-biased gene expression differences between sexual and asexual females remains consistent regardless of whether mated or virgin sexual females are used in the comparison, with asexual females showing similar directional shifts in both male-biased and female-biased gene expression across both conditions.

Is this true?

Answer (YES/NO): YES